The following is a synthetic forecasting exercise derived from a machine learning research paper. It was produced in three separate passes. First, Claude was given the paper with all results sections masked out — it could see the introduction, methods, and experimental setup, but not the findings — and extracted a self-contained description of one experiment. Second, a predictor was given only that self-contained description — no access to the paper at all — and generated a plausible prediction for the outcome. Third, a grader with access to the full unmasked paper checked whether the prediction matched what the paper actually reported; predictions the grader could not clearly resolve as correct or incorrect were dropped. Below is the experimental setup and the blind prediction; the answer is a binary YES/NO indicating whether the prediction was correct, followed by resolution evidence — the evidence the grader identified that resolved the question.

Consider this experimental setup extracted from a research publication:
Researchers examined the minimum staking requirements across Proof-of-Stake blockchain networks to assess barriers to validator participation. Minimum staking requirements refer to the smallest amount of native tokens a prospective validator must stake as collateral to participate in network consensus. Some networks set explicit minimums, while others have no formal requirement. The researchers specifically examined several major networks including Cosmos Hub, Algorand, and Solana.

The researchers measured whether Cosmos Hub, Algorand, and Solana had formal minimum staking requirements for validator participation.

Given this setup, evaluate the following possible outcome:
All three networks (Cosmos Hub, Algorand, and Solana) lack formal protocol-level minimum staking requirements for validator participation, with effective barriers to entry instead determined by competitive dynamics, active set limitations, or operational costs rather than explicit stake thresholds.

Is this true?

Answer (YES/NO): YES